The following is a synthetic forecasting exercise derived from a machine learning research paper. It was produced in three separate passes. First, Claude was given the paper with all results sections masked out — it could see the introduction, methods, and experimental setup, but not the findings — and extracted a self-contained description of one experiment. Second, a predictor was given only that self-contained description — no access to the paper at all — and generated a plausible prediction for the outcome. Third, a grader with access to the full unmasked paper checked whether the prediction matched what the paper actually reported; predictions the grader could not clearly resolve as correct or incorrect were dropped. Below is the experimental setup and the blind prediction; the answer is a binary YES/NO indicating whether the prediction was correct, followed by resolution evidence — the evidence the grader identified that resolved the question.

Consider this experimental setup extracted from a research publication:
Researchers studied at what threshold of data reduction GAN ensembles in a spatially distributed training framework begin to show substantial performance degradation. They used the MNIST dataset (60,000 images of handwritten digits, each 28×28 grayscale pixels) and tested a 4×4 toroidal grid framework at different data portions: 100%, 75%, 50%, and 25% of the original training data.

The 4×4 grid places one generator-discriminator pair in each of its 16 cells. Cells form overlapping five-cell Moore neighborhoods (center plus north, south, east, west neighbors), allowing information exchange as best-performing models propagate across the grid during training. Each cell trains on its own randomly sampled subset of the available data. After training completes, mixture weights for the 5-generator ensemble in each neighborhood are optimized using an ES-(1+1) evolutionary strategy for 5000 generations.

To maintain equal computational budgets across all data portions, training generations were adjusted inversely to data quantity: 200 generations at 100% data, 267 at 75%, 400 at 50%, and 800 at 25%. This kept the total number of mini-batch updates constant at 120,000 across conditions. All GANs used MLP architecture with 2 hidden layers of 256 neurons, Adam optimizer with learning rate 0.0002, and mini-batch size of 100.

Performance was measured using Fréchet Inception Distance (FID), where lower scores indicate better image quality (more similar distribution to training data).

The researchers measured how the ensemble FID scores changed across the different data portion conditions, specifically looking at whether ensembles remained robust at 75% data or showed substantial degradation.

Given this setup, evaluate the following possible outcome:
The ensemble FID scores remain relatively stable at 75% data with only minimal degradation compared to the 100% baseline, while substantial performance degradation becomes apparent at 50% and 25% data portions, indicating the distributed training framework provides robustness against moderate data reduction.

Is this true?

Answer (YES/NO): YES